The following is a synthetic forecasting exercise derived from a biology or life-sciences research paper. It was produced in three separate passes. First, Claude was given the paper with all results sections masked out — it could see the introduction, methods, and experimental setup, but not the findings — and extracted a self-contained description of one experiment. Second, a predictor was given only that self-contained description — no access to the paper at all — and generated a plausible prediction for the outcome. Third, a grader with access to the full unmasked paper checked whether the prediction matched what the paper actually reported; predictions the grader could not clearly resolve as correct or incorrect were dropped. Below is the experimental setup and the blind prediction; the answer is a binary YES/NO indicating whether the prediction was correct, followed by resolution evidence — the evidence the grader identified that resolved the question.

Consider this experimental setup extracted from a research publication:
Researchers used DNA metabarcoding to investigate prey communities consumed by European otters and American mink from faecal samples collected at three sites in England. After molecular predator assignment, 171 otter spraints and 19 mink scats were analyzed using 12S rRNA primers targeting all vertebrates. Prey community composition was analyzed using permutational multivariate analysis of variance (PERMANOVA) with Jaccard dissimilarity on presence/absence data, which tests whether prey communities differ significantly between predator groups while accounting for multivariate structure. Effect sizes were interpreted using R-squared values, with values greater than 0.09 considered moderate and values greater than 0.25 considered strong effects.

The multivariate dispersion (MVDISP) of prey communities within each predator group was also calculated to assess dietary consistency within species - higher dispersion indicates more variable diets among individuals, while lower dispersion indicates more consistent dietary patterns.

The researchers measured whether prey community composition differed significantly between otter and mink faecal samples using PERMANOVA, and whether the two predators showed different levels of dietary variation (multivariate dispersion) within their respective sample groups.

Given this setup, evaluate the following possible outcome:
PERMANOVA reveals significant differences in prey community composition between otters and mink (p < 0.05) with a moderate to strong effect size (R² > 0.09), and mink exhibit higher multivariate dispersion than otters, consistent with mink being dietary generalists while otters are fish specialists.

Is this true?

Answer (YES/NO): NO